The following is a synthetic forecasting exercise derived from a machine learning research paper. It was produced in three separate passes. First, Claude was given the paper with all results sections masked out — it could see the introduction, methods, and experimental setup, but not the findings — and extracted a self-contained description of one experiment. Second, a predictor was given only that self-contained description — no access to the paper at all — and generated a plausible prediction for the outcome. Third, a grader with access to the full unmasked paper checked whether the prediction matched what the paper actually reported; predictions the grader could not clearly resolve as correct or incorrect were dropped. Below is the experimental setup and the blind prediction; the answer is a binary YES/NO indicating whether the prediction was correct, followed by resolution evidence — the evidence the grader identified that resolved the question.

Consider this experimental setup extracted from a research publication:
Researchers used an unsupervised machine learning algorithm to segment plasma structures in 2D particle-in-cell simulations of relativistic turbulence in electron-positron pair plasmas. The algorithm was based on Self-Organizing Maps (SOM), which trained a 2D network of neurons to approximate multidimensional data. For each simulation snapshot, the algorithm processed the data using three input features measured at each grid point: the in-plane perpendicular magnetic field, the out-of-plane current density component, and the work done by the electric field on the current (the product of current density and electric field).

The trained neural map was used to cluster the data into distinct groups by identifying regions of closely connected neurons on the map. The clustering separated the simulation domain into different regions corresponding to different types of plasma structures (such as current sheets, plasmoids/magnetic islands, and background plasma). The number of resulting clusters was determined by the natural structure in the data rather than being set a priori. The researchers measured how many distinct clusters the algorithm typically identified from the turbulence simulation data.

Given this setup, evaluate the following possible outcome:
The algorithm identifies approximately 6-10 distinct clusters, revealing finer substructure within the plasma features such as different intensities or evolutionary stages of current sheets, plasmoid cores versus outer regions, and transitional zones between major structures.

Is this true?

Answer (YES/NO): NO